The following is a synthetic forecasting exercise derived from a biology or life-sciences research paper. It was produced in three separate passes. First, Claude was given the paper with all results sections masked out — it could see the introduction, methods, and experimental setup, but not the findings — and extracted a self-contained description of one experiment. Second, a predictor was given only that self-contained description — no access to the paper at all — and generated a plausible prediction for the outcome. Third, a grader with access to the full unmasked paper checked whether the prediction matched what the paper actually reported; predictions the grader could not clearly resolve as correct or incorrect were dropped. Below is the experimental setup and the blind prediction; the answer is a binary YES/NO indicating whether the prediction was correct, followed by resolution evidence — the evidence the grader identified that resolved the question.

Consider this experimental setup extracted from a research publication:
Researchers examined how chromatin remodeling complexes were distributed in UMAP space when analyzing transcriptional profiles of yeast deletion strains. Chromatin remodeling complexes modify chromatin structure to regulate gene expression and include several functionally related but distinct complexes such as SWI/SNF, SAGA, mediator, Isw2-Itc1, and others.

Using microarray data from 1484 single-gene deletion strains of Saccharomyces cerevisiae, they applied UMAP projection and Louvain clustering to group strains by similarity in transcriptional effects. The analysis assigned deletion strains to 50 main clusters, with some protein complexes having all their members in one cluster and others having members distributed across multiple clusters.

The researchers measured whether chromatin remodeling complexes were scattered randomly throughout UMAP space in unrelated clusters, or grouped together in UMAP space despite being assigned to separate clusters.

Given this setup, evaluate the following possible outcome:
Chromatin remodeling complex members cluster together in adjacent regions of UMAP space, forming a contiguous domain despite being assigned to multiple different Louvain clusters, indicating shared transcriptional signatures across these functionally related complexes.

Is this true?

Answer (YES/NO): YES